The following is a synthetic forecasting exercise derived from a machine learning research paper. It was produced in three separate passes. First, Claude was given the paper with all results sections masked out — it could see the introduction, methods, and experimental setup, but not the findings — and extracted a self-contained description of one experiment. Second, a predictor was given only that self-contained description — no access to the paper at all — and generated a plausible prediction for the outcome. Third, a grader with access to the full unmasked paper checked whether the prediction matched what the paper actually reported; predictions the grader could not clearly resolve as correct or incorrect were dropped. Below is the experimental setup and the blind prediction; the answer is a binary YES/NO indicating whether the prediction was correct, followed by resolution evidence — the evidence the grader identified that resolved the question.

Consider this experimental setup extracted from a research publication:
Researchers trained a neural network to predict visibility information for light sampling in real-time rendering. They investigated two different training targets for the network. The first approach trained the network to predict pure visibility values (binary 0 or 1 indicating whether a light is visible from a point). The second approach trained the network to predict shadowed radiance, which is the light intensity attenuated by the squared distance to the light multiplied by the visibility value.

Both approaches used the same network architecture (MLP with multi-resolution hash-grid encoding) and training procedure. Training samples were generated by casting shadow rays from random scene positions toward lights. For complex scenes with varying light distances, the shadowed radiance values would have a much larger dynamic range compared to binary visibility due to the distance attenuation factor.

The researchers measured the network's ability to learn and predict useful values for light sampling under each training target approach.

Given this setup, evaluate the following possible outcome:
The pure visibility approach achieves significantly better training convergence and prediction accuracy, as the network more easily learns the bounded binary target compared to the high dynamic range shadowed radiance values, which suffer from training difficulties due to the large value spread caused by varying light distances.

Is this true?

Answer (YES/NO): NO